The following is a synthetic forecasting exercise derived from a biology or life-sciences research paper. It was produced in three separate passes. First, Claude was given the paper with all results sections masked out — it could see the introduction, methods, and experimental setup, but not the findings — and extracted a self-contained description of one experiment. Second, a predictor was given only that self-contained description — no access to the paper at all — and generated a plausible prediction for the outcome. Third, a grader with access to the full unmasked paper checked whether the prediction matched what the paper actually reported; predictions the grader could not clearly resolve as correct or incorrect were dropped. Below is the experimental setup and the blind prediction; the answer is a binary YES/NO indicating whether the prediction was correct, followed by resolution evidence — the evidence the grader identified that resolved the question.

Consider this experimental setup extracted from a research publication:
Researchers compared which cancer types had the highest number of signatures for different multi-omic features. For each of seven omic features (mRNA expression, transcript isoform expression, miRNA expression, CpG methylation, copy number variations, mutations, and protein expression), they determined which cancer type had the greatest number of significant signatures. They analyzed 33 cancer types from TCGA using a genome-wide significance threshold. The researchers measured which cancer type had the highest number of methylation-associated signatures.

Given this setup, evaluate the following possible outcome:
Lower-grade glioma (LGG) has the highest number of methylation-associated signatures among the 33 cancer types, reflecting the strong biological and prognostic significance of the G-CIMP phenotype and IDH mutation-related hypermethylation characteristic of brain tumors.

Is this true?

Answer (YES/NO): NO